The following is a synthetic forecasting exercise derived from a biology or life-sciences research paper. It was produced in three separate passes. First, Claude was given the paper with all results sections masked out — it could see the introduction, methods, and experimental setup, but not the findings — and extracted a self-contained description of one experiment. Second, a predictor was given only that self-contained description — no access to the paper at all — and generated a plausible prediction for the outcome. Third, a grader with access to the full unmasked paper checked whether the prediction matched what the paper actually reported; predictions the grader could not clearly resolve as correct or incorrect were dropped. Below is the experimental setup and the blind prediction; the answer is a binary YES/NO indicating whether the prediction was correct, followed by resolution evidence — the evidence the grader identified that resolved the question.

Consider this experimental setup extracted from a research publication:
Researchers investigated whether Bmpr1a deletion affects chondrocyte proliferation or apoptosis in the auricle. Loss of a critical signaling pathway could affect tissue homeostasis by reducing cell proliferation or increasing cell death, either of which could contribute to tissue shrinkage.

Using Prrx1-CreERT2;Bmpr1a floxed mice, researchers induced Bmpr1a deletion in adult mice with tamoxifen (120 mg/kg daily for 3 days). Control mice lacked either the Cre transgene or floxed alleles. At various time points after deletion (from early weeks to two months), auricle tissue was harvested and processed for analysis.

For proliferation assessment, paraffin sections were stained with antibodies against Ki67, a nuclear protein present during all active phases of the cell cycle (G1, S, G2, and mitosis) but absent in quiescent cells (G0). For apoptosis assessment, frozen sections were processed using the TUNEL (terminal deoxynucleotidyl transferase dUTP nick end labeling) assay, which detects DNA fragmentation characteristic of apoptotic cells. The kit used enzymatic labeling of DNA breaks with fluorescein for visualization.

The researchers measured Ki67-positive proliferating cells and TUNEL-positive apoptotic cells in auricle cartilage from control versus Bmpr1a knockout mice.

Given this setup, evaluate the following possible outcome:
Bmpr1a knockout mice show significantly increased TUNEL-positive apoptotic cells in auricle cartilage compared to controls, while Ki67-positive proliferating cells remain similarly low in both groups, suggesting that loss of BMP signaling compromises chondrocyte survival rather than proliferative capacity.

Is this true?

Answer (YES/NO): NO